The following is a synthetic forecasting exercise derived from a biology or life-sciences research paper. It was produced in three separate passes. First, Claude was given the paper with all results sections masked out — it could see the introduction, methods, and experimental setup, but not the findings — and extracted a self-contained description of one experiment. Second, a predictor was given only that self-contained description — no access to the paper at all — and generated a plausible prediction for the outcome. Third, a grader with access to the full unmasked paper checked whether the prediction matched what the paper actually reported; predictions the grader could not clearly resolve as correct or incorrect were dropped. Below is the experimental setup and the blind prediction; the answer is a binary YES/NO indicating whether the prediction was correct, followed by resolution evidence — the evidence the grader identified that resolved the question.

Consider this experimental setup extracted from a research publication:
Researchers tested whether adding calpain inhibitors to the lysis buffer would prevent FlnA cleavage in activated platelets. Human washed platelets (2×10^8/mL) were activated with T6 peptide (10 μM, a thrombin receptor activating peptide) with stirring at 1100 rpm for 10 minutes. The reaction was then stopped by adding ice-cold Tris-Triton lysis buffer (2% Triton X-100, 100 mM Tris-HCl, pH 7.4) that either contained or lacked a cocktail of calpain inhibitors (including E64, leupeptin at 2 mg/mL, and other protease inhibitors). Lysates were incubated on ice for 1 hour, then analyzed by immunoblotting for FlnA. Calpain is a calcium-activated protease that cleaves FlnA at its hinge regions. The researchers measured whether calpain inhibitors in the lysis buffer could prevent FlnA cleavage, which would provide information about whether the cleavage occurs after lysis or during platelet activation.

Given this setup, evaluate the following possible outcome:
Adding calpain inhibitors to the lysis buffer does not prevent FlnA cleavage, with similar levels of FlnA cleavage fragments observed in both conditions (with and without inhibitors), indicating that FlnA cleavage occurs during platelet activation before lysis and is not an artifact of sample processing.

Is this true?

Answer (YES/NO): NO